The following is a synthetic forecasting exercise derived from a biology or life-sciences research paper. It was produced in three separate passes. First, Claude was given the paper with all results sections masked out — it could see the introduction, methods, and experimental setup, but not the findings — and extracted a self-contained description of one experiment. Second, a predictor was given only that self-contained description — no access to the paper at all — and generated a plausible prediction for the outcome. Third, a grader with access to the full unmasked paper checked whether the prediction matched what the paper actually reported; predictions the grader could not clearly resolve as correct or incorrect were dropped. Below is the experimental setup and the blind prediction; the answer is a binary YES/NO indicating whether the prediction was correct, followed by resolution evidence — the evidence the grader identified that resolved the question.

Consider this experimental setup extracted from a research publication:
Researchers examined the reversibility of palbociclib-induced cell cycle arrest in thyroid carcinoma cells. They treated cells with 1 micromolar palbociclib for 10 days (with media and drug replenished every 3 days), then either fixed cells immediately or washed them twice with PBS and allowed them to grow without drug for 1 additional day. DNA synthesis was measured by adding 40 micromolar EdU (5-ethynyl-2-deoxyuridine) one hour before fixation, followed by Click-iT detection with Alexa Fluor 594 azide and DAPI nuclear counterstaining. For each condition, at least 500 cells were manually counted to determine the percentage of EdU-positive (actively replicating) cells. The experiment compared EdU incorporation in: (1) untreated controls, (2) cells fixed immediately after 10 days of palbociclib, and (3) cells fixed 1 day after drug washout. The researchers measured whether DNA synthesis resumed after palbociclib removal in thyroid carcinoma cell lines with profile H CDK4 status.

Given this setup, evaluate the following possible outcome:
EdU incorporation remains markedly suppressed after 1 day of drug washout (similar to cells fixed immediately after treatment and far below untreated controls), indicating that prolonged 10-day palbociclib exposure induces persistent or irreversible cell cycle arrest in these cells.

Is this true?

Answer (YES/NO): NO